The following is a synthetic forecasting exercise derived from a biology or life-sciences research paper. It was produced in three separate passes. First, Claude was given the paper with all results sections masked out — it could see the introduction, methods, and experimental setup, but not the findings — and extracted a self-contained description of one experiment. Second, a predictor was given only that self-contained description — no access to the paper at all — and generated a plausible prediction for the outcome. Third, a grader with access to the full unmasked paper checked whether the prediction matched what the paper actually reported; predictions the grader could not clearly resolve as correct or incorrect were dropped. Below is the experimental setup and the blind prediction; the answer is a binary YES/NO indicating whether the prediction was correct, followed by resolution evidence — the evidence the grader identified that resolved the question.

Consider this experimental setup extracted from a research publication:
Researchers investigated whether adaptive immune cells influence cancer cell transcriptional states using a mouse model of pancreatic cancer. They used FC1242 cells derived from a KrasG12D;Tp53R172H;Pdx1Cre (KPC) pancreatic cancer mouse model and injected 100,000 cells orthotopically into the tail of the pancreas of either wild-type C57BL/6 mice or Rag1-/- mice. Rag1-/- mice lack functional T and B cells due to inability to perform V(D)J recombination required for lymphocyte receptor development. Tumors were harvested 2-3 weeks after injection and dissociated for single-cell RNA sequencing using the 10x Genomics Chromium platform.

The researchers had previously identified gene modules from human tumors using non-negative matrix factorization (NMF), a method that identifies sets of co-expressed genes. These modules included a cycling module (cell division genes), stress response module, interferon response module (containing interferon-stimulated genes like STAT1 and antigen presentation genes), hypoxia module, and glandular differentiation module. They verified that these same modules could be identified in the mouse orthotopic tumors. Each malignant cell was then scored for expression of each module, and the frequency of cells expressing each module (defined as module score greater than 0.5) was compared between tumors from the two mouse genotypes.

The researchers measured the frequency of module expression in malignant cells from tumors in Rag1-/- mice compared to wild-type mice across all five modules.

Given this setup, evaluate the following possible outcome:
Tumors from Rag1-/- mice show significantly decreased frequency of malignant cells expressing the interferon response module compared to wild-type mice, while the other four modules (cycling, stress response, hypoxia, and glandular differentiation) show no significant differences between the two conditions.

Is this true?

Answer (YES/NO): YES